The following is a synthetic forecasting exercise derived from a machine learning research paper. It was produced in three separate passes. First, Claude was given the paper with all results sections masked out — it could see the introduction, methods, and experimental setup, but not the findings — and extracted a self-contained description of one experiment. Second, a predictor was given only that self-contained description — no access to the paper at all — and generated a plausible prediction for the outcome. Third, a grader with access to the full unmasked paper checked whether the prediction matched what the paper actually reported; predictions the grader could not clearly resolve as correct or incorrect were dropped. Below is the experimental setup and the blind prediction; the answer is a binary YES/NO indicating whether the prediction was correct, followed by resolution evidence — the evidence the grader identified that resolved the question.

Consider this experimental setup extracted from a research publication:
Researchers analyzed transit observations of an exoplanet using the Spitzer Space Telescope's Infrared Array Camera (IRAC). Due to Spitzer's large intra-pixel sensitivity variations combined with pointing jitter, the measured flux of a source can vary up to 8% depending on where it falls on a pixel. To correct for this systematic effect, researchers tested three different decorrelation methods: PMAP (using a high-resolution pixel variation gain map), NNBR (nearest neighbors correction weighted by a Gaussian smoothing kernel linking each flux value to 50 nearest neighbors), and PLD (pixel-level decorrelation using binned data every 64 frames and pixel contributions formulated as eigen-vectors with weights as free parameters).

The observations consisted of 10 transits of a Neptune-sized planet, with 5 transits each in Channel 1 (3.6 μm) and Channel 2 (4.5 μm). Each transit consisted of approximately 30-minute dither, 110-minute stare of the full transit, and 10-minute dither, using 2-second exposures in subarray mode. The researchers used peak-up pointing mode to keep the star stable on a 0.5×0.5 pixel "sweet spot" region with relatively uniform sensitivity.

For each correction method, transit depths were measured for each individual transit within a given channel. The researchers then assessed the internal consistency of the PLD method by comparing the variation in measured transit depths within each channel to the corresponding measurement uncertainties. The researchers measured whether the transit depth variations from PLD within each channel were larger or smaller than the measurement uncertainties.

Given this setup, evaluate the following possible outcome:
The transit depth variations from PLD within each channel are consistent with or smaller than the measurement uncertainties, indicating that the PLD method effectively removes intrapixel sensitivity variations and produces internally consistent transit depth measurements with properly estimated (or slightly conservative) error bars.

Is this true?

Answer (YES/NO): NO